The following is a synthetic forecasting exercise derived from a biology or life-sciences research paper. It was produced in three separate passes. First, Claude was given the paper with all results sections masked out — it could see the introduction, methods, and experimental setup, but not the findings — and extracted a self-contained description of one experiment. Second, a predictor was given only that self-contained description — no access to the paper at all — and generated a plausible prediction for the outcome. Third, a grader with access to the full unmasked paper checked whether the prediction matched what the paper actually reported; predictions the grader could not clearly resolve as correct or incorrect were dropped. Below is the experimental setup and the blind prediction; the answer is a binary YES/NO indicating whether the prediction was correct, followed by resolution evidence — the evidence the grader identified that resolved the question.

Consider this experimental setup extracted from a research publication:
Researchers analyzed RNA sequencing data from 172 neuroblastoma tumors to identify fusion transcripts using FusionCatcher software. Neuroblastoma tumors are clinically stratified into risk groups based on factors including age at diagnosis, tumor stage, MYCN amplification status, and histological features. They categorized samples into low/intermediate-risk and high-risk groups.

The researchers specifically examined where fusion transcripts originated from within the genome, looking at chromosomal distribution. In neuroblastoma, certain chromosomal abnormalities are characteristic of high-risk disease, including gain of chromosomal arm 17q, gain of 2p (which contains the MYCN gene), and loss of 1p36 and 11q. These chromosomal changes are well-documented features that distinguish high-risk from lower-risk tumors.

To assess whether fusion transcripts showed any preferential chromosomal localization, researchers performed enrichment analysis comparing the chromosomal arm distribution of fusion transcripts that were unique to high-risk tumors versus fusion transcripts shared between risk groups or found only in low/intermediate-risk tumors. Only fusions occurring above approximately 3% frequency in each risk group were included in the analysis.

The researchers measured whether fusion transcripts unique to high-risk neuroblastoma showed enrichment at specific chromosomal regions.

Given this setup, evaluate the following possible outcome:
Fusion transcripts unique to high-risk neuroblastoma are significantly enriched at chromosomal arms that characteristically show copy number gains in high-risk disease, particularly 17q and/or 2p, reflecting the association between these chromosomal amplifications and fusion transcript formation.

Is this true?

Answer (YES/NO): YES